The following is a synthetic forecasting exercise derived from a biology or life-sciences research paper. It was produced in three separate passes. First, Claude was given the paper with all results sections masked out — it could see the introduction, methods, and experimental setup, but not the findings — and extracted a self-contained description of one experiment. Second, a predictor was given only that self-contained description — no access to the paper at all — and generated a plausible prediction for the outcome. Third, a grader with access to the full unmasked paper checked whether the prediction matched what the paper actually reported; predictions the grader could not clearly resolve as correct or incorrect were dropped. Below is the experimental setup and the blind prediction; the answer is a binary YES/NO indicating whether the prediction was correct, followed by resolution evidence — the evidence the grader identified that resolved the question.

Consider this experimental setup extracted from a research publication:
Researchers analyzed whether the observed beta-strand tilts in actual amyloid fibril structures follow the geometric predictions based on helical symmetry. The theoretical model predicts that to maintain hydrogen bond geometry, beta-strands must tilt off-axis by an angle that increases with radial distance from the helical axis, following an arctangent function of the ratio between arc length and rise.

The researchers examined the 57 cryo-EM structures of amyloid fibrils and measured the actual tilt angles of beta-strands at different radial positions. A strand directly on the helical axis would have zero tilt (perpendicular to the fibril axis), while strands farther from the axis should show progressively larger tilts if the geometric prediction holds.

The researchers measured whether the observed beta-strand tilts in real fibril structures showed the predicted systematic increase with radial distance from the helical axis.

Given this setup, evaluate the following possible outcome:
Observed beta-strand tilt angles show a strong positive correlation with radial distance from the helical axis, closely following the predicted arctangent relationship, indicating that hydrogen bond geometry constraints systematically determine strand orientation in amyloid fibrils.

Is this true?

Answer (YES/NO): NO